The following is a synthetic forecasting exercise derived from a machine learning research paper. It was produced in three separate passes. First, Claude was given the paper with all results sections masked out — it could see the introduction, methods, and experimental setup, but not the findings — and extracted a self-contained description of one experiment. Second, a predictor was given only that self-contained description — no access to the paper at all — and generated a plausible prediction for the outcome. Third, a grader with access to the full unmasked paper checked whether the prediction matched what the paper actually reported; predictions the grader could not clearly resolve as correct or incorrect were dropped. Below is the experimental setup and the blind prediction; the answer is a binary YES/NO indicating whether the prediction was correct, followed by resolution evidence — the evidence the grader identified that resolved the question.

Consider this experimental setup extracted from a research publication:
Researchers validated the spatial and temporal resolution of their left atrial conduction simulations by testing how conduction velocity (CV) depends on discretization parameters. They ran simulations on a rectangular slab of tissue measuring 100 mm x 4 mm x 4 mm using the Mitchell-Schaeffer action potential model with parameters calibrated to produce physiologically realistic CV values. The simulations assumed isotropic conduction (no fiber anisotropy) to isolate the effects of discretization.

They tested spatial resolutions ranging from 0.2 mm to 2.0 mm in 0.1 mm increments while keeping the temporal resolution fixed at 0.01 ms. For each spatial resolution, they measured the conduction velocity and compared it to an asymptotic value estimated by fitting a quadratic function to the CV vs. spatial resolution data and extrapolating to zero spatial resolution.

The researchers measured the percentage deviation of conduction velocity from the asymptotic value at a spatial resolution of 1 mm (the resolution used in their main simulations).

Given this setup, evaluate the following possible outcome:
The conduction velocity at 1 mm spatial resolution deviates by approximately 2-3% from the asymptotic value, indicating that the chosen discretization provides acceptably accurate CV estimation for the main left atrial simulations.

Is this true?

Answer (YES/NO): NO